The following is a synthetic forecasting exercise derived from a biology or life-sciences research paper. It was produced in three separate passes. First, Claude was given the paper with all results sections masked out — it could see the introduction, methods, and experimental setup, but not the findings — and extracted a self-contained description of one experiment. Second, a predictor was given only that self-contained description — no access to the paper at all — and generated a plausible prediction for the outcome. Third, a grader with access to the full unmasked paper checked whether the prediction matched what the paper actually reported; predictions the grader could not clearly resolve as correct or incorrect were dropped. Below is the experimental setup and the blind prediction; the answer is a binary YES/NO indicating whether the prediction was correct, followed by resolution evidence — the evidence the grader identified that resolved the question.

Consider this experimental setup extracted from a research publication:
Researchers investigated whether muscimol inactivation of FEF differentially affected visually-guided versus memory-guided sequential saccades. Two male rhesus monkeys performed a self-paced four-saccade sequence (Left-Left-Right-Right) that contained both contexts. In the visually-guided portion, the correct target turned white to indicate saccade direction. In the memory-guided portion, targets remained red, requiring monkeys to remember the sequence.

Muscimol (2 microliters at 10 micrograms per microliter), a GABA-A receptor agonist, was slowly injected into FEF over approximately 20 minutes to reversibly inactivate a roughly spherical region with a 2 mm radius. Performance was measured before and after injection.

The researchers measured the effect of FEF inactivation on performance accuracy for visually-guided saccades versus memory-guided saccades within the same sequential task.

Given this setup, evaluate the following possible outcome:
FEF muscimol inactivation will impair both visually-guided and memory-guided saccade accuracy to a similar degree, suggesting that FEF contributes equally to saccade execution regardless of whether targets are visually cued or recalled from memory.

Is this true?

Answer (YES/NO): NO